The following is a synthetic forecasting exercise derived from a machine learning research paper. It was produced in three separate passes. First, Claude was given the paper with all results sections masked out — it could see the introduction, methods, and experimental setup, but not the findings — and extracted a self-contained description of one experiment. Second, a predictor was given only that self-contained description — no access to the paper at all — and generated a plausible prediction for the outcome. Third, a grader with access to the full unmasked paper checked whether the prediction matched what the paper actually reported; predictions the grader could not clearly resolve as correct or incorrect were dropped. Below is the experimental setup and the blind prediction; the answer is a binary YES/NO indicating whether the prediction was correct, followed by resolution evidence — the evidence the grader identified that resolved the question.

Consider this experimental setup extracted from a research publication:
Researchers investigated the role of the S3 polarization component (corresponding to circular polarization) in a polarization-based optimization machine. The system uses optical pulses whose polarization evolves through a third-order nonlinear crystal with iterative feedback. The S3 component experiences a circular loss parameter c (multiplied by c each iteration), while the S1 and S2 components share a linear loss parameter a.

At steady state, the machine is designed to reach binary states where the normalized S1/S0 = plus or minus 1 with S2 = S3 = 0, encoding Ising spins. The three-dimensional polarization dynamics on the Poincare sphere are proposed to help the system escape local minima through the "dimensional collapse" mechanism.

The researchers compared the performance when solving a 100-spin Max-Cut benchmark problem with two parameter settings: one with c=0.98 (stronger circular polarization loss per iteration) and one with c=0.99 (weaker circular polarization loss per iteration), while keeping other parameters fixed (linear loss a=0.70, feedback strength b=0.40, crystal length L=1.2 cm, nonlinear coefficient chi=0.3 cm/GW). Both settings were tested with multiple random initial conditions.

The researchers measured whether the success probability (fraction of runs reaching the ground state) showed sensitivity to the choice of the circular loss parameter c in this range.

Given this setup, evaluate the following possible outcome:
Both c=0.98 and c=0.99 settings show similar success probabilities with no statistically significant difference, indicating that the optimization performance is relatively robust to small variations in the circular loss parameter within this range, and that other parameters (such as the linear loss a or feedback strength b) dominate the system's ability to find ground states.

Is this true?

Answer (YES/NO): NO